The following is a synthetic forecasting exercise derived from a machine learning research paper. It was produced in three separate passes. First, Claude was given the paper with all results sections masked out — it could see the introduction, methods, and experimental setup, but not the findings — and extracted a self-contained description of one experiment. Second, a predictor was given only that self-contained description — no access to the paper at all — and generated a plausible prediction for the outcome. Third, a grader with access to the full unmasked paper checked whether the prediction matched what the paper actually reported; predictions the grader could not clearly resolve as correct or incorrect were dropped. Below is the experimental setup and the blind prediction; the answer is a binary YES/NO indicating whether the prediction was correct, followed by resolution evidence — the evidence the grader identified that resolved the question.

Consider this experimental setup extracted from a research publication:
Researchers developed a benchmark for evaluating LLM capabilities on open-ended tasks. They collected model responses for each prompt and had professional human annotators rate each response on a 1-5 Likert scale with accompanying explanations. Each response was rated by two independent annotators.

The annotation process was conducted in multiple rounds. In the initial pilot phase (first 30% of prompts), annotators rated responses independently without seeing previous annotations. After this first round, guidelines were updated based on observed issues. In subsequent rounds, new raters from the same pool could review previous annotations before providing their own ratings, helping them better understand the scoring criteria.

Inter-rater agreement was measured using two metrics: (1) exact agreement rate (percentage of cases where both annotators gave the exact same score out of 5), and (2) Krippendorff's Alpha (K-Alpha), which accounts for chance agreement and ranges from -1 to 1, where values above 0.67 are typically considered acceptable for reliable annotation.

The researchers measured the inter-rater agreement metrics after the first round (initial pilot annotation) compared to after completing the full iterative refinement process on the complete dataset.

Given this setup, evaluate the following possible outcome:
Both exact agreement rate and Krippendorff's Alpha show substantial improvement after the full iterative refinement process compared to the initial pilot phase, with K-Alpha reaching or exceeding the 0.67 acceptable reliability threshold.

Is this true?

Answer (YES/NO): YES